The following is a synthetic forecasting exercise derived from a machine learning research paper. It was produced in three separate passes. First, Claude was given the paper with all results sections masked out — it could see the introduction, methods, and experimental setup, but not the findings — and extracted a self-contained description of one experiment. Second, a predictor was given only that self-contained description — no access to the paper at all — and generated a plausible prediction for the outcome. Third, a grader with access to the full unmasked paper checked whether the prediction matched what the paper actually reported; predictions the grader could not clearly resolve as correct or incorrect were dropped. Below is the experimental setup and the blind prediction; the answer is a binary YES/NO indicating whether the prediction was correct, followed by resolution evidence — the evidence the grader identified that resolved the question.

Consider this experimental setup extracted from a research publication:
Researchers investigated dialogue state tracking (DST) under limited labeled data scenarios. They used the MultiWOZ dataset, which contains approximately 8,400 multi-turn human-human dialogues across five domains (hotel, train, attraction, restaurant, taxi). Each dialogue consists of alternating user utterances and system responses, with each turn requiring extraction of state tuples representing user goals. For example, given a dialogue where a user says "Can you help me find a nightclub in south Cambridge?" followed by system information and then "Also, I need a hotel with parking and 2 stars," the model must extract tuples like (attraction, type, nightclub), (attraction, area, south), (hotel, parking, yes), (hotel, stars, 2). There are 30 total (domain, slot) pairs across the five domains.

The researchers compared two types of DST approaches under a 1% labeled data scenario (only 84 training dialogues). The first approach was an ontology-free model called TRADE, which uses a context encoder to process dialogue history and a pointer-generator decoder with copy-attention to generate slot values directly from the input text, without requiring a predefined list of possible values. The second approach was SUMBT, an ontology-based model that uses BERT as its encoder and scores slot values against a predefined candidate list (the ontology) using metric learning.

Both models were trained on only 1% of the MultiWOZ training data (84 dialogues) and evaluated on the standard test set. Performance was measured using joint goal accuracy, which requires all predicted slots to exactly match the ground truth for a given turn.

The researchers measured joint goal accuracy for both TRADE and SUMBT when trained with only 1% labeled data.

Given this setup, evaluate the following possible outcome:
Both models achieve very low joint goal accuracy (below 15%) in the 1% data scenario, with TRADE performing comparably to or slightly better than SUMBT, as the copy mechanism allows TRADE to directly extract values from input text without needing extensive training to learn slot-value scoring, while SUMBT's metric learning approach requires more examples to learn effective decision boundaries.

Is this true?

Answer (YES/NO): NO